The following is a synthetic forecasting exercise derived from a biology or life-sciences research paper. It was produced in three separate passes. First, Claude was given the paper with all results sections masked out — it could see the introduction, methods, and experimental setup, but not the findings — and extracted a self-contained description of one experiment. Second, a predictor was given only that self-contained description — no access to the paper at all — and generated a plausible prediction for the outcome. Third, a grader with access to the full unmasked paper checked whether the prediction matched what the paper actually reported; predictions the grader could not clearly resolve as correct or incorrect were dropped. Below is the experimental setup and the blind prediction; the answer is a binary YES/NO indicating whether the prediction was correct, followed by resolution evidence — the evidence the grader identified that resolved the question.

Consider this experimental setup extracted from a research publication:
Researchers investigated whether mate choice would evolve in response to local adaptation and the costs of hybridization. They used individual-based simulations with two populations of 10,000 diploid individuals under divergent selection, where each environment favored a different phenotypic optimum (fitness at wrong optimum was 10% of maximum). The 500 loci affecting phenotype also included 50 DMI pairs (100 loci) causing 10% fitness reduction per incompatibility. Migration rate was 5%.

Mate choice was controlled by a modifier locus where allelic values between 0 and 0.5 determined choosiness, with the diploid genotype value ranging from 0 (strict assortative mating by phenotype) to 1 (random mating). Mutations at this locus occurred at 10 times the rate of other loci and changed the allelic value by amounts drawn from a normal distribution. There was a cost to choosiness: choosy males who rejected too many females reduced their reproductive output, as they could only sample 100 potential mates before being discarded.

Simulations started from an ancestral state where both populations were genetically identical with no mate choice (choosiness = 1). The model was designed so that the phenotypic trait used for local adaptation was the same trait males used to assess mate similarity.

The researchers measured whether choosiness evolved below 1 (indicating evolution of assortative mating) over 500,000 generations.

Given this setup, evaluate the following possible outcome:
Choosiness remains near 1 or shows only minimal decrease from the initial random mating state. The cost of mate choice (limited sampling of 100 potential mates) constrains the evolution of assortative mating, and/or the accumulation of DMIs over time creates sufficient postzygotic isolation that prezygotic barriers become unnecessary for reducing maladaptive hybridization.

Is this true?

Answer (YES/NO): NO